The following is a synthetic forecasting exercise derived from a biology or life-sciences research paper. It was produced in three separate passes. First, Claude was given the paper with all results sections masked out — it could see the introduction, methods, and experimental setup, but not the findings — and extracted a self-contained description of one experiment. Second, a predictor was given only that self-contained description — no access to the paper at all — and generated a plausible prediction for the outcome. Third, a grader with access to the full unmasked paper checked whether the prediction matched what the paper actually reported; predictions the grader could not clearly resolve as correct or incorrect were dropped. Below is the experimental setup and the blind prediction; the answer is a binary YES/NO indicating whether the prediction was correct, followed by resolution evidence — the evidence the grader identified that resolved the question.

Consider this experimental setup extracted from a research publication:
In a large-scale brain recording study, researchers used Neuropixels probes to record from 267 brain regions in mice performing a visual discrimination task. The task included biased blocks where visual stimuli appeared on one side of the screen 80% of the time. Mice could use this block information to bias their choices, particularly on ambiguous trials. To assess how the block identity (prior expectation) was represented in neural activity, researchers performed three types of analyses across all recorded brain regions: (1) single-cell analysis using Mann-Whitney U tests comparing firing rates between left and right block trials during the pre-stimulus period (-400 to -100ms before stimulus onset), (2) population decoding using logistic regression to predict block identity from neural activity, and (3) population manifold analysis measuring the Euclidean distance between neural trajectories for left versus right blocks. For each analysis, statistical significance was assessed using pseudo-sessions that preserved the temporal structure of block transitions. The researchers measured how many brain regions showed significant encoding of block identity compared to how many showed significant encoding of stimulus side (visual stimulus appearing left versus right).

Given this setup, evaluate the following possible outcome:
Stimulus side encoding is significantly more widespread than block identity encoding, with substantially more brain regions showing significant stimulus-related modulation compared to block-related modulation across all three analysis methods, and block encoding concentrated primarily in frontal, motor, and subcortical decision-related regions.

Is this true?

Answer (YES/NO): YES